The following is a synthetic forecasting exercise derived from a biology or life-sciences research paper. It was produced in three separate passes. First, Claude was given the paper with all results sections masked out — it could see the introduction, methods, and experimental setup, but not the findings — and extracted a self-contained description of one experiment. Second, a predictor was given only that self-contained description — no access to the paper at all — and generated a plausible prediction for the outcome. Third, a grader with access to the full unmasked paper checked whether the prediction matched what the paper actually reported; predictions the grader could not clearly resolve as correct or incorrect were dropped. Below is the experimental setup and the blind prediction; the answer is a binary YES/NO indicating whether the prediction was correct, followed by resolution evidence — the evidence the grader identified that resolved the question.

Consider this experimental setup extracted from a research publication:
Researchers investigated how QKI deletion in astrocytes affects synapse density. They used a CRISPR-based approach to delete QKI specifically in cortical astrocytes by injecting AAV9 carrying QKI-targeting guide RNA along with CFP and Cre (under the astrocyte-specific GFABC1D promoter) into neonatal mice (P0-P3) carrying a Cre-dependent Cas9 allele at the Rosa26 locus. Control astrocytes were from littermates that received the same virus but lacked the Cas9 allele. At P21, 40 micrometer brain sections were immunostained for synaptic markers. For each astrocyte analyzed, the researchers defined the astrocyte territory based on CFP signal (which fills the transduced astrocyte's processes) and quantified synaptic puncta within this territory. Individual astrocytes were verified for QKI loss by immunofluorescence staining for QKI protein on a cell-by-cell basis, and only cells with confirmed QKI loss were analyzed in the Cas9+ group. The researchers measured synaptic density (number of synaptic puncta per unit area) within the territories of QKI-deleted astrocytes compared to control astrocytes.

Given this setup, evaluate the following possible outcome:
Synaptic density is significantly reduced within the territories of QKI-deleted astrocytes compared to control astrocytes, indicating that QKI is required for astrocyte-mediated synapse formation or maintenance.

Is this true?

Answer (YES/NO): NO